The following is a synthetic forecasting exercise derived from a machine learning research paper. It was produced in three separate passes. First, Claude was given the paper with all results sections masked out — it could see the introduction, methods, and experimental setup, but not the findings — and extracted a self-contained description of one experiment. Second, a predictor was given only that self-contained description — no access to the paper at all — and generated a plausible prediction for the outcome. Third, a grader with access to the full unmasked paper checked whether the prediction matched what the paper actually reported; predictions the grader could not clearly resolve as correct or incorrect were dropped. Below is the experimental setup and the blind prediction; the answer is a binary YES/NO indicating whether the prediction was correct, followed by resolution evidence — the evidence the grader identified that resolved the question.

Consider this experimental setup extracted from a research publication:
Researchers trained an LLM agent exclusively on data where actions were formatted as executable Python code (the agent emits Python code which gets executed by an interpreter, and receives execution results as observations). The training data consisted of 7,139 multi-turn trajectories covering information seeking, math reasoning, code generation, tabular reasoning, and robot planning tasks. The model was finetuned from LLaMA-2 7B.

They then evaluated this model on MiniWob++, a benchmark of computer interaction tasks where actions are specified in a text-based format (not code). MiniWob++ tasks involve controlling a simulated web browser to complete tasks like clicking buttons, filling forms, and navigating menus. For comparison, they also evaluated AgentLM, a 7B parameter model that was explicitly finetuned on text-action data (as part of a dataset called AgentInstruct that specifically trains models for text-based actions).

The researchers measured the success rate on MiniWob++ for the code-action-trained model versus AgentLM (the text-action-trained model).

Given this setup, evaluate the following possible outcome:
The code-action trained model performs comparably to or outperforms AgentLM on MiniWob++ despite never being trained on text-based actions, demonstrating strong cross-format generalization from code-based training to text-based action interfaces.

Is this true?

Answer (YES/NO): YES